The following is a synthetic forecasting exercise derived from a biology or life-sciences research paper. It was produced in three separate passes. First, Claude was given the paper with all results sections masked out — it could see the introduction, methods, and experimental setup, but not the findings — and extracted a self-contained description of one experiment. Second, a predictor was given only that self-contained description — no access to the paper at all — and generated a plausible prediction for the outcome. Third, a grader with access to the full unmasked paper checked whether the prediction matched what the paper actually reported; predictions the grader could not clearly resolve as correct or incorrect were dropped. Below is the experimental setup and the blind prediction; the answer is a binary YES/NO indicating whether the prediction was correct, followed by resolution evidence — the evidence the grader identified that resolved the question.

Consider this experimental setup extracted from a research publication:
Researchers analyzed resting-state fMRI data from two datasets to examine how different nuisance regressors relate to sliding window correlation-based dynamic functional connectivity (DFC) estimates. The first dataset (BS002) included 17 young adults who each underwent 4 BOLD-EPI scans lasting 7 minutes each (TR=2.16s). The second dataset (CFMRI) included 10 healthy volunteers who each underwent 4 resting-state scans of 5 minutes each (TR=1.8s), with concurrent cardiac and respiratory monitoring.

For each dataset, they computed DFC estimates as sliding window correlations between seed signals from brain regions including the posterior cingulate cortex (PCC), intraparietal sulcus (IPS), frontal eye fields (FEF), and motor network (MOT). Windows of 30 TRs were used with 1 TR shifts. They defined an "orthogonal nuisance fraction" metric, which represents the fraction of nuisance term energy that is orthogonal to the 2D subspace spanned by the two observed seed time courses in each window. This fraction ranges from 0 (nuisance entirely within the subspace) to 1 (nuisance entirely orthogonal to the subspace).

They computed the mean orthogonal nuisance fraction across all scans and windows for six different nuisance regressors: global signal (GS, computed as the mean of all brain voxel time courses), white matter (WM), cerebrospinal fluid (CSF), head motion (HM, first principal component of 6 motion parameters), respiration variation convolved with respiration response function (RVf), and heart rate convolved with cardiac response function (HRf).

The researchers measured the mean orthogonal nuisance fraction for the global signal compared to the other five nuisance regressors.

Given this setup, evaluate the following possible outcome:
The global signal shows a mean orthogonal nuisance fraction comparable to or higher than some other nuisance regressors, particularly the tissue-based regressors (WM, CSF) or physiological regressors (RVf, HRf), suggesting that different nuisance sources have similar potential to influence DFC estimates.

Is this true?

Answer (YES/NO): NO